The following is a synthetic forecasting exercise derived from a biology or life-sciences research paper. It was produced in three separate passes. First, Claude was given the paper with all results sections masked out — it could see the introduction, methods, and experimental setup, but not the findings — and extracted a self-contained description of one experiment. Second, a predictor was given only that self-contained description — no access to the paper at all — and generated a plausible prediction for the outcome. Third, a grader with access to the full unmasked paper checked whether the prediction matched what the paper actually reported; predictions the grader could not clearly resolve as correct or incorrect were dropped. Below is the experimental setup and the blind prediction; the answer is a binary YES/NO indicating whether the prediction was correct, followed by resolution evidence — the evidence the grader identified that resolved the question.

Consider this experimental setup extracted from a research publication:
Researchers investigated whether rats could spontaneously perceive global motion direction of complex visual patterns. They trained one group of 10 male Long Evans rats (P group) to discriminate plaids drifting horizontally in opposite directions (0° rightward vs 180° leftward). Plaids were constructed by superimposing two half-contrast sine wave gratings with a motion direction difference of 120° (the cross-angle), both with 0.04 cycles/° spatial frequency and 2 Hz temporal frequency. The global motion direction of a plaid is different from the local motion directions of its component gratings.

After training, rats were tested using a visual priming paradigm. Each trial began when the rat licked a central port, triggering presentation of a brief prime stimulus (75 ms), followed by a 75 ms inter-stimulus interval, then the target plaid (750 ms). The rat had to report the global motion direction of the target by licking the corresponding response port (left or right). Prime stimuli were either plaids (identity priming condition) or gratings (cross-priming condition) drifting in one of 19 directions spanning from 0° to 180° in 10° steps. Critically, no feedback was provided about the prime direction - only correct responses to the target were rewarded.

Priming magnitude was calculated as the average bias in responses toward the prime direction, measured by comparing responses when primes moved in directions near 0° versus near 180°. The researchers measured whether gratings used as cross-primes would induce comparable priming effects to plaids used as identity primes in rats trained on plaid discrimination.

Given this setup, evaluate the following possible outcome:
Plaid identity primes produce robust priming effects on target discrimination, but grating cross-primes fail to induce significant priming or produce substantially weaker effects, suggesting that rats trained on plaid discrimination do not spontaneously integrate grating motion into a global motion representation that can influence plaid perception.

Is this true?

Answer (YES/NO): NO